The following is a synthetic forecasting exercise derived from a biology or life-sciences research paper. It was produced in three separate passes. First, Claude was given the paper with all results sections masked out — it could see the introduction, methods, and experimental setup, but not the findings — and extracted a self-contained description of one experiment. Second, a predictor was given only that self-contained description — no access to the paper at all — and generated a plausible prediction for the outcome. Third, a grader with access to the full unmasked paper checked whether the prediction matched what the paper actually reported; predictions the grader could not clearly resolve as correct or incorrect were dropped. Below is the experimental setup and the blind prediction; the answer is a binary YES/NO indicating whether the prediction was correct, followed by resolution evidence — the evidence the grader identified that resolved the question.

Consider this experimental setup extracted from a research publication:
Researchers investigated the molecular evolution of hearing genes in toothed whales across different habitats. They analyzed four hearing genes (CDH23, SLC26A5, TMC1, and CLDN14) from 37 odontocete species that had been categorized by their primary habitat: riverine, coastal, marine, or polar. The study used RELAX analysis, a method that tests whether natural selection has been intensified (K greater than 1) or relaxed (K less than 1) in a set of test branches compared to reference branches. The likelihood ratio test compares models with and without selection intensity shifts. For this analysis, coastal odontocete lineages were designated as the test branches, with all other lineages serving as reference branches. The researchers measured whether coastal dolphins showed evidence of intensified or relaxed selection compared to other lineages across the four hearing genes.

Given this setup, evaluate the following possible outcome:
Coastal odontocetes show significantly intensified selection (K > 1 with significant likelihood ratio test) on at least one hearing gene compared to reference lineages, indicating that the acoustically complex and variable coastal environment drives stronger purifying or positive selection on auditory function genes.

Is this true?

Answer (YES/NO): YES